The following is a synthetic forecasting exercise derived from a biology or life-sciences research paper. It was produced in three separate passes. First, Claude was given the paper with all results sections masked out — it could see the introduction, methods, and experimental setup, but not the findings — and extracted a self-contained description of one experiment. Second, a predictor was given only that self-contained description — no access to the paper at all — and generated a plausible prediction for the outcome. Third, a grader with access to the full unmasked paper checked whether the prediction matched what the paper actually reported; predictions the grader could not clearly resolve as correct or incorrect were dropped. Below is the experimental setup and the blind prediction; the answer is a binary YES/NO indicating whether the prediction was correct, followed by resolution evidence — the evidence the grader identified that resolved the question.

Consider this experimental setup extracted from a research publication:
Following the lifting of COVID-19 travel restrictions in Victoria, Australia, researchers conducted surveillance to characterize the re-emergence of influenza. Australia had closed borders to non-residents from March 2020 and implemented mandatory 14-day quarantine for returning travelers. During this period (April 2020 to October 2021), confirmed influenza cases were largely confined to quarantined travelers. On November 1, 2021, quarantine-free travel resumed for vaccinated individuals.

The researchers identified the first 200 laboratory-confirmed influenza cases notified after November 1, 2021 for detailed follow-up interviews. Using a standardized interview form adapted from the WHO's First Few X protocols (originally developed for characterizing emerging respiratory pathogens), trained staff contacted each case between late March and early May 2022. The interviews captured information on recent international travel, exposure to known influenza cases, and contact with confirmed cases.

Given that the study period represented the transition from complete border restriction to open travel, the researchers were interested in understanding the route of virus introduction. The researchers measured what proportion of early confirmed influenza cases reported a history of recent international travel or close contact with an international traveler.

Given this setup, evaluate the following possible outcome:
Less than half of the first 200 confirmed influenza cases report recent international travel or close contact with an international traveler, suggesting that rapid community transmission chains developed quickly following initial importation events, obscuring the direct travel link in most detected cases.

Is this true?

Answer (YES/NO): YES